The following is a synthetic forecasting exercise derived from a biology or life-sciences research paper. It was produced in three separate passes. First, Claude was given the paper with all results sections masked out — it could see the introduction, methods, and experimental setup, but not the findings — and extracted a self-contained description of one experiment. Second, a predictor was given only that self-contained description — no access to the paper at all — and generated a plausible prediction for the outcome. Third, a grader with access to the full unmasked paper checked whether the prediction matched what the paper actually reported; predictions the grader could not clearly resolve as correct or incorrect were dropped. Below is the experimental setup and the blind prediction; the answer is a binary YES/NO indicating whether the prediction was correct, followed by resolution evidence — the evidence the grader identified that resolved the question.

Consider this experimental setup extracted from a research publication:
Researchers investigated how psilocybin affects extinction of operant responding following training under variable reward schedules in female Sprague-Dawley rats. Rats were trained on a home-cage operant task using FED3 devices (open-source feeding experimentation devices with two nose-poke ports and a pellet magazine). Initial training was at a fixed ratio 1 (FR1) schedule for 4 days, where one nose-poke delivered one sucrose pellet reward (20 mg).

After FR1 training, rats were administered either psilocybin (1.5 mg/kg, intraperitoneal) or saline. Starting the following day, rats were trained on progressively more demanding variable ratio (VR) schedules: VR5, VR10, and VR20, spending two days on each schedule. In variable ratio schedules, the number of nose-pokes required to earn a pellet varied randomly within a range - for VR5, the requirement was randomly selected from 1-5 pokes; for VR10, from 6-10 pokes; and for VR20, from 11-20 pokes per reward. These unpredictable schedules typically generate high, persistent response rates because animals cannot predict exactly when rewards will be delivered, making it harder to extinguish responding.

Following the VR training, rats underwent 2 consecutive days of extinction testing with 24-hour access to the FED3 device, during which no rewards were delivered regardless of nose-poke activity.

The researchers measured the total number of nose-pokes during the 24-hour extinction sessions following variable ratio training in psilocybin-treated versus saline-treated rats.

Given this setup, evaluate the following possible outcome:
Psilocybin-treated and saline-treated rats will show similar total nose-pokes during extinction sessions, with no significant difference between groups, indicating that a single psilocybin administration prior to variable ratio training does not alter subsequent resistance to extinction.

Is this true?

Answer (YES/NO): YES